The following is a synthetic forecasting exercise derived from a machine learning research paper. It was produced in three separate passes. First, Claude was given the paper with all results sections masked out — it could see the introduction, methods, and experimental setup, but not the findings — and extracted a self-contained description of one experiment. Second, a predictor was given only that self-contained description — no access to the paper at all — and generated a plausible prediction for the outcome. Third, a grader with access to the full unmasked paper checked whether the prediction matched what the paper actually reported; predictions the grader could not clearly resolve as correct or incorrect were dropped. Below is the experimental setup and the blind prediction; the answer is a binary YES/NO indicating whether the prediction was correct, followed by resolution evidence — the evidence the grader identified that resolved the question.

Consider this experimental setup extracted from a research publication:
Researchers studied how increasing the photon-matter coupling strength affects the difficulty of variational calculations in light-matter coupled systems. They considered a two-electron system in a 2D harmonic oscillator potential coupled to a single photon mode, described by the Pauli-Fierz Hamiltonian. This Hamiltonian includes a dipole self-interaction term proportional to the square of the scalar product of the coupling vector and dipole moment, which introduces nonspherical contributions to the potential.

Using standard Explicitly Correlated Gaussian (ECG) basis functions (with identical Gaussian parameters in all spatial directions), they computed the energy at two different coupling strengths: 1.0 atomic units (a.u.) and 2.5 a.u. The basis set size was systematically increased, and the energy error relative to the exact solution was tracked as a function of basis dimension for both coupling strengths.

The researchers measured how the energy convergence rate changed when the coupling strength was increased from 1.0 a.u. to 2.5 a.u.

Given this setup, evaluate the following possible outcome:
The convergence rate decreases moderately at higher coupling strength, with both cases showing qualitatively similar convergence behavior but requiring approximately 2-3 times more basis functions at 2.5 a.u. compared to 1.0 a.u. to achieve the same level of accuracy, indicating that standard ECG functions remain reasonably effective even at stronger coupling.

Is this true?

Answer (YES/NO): NO